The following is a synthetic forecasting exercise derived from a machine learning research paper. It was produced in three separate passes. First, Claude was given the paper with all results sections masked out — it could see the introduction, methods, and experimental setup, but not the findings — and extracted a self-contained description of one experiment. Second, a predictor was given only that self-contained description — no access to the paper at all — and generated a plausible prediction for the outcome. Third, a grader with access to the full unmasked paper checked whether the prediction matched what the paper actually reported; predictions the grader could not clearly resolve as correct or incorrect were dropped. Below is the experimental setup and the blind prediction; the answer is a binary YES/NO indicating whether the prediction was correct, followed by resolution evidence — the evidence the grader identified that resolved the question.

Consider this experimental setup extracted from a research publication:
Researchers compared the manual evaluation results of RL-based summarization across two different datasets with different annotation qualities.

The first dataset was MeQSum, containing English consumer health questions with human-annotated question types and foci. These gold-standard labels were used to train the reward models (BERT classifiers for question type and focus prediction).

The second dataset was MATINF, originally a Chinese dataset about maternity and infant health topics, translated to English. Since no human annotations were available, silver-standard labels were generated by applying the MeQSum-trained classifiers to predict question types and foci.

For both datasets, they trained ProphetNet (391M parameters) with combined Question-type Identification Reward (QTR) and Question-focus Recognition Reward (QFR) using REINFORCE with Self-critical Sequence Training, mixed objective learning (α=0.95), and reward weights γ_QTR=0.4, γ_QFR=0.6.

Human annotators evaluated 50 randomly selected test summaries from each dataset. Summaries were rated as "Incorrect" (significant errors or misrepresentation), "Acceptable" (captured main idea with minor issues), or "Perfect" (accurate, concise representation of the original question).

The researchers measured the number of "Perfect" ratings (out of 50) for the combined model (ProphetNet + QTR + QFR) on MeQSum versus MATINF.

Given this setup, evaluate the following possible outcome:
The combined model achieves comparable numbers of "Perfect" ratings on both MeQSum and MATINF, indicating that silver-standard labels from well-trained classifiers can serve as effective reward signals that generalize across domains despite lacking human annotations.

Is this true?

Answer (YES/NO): YES